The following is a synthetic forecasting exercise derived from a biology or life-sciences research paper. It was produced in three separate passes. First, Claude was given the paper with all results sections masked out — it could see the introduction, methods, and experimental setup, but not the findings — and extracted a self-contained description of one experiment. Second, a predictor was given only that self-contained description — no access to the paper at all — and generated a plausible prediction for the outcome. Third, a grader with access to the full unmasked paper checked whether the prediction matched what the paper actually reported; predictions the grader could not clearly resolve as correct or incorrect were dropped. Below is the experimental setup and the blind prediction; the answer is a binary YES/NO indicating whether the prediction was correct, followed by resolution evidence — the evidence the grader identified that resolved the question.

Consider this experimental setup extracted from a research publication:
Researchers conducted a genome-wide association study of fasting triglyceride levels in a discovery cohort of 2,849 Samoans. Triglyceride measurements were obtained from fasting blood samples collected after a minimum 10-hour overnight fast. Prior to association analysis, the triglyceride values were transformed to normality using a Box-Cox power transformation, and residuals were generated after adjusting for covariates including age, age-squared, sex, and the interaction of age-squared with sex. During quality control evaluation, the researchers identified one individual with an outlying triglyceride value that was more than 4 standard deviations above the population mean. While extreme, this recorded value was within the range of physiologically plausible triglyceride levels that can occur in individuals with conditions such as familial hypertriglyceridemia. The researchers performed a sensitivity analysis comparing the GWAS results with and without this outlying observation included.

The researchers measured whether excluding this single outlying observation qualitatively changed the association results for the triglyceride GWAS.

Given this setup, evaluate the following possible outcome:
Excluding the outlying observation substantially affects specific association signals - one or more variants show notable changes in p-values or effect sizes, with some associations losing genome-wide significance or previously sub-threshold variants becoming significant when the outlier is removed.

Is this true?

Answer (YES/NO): NO